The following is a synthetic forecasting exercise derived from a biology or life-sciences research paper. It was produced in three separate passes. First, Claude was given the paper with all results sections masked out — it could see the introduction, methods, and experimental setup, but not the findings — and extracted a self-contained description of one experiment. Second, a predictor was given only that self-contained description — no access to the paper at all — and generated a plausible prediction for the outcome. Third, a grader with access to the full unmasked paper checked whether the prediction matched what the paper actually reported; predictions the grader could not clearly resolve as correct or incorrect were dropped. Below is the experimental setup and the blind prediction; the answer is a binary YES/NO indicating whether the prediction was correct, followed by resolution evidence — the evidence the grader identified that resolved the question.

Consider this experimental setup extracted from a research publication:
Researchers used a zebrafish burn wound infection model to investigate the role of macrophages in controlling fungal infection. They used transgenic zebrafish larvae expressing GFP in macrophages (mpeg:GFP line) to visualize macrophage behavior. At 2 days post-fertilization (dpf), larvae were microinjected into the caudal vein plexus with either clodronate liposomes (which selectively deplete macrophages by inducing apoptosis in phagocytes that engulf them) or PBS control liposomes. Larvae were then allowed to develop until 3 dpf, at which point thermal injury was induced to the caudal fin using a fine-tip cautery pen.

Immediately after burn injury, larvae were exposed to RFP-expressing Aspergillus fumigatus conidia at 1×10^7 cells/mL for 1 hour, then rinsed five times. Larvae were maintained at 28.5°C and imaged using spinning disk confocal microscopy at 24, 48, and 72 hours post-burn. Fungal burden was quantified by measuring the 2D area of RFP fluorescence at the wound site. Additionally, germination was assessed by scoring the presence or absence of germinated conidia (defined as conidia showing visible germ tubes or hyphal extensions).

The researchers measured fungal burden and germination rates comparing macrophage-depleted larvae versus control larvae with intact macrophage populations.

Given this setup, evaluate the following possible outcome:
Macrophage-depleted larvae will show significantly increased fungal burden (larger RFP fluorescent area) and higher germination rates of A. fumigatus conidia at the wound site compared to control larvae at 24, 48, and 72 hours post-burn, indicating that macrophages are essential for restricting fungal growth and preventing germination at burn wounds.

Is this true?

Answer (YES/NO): NO